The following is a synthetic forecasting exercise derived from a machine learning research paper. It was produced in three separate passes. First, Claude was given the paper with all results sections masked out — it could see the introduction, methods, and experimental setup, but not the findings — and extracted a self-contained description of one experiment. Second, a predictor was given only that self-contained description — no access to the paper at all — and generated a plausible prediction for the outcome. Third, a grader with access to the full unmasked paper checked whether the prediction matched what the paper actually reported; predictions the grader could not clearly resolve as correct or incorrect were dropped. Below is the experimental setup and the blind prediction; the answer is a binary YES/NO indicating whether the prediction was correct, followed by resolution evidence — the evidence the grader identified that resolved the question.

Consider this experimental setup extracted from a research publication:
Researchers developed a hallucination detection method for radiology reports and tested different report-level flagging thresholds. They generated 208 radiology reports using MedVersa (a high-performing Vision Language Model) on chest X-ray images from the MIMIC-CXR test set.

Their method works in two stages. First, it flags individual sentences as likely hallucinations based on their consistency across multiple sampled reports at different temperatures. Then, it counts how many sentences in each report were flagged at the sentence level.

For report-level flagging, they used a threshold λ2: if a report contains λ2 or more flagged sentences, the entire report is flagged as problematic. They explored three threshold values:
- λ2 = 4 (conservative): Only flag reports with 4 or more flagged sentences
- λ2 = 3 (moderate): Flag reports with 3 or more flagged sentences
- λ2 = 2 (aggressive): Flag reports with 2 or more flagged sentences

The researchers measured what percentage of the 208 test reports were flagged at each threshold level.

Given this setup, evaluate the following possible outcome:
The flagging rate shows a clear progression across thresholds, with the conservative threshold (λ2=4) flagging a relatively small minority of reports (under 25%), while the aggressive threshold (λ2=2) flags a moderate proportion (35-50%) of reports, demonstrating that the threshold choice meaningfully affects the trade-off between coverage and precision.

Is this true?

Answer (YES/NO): NO